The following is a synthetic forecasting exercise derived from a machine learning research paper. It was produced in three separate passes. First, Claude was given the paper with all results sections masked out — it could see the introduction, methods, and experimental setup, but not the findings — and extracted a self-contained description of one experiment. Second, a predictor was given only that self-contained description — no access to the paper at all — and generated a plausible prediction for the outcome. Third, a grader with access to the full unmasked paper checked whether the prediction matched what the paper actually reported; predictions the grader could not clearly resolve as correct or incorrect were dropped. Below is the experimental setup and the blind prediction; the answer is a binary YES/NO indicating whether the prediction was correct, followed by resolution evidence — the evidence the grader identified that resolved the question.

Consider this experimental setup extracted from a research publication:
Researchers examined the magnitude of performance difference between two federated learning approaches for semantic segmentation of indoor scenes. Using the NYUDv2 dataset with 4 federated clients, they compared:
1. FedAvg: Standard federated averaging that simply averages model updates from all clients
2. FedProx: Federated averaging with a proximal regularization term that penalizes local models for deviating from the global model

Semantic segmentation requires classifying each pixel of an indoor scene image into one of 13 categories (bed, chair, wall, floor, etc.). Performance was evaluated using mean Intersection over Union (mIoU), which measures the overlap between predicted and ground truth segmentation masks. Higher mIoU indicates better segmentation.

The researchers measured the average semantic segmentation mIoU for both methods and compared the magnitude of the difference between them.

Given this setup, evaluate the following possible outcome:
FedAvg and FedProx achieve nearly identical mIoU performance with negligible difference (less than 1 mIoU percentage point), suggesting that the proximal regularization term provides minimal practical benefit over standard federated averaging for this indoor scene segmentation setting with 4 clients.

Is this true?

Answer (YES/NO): NO